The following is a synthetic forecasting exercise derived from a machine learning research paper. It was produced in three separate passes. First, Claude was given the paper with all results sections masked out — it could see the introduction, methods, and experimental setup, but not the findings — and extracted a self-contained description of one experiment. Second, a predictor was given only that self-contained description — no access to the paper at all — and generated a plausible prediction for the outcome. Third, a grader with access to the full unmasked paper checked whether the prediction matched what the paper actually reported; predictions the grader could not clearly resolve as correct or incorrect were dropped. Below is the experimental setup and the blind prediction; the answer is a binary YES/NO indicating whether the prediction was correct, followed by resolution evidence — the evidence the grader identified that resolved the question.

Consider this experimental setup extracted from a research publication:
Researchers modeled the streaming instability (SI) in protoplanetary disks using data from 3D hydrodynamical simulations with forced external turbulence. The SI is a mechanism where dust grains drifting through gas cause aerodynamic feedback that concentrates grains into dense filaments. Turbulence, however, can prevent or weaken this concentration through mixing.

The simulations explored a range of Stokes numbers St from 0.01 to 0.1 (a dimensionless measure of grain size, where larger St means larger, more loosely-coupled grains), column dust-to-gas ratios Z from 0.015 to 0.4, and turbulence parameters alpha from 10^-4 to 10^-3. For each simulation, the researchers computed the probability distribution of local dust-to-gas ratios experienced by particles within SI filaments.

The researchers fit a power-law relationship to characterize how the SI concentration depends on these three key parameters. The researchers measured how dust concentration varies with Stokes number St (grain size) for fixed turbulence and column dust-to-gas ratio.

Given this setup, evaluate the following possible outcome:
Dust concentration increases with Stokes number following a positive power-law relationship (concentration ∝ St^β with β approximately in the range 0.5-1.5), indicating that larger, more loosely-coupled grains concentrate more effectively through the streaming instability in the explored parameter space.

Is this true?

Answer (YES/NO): YES